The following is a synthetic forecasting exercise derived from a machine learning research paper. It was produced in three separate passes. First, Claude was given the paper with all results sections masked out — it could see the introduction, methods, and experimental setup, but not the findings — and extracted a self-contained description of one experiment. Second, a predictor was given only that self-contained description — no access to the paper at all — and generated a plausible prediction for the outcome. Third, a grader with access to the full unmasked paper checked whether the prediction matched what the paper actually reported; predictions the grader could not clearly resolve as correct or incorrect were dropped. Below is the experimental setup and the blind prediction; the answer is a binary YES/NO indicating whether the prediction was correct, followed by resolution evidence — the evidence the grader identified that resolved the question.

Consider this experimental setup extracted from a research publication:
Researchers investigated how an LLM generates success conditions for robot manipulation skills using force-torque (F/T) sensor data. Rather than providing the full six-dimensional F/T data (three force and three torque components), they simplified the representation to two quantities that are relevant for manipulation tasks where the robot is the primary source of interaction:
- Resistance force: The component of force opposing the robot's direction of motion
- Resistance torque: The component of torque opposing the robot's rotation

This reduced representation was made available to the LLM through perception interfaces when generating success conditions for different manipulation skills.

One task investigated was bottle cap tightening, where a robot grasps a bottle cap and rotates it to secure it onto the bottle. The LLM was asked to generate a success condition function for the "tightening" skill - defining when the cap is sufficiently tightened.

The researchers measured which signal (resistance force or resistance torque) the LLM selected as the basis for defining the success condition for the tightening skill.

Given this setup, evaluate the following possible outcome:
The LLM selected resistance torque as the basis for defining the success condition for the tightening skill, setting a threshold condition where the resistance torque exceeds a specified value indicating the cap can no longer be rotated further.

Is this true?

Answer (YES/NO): YES